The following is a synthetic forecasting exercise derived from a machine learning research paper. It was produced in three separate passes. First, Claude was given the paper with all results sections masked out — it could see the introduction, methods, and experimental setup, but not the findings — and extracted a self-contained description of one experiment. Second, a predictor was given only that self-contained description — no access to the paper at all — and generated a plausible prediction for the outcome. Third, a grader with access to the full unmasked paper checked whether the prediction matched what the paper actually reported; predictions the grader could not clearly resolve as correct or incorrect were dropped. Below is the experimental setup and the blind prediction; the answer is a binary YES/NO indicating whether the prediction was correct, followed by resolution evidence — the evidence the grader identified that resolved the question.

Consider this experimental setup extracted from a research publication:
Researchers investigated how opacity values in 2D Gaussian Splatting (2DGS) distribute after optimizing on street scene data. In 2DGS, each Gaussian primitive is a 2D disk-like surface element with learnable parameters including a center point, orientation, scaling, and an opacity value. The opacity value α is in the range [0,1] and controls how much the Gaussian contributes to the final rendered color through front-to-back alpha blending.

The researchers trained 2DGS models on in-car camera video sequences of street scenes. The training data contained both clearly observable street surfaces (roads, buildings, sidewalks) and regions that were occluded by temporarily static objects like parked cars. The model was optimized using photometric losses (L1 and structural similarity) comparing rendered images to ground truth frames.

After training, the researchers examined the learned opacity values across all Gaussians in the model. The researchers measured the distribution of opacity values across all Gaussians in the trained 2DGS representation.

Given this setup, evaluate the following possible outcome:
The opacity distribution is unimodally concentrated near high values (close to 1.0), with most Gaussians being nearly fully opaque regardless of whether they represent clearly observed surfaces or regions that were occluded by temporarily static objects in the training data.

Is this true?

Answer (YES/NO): NO